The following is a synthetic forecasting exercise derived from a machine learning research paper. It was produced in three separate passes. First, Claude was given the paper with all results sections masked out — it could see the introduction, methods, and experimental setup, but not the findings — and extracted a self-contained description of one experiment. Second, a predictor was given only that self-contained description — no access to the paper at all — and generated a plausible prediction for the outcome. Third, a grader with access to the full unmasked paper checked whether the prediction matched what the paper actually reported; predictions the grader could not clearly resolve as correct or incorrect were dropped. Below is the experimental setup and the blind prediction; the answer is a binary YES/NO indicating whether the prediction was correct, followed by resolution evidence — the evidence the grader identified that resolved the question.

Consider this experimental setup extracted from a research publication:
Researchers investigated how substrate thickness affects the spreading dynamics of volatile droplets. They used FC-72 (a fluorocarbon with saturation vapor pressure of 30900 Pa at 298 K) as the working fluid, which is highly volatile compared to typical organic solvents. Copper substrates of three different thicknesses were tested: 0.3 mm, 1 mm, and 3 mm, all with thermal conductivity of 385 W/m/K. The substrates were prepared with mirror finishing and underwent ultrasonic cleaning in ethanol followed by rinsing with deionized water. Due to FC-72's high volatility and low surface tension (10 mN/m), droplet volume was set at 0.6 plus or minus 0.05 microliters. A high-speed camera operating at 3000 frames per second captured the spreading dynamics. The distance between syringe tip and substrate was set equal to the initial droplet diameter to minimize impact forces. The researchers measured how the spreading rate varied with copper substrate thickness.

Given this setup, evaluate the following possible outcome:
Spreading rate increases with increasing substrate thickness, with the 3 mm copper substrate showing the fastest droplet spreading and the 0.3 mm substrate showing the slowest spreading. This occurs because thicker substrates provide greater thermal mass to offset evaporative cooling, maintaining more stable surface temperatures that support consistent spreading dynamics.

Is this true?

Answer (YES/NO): YES